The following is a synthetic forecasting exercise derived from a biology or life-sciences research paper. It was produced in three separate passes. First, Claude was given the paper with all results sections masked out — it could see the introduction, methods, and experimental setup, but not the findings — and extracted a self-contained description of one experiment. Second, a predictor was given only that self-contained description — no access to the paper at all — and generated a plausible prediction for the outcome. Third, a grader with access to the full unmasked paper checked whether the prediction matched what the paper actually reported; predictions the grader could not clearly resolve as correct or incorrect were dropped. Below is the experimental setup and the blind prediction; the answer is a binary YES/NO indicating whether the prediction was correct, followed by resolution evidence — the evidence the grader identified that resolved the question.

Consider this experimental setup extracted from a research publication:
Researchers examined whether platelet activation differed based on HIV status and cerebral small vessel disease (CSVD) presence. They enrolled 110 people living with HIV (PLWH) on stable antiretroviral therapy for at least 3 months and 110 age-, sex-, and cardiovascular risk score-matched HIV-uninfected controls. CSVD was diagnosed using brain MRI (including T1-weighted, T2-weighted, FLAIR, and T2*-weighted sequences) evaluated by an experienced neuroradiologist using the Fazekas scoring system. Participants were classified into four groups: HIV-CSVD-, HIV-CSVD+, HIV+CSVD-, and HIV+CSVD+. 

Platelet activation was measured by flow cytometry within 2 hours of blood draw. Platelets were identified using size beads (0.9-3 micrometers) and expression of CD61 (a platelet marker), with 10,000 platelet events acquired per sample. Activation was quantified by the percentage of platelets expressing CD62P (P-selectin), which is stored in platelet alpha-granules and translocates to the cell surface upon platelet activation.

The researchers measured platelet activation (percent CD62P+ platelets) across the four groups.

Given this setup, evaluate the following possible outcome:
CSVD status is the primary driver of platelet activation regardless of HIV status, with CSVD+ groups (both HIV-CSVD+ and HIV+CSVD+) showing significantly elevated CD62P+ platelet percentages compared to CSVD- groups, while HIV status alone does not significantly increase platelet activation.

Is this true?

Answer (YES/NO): NO